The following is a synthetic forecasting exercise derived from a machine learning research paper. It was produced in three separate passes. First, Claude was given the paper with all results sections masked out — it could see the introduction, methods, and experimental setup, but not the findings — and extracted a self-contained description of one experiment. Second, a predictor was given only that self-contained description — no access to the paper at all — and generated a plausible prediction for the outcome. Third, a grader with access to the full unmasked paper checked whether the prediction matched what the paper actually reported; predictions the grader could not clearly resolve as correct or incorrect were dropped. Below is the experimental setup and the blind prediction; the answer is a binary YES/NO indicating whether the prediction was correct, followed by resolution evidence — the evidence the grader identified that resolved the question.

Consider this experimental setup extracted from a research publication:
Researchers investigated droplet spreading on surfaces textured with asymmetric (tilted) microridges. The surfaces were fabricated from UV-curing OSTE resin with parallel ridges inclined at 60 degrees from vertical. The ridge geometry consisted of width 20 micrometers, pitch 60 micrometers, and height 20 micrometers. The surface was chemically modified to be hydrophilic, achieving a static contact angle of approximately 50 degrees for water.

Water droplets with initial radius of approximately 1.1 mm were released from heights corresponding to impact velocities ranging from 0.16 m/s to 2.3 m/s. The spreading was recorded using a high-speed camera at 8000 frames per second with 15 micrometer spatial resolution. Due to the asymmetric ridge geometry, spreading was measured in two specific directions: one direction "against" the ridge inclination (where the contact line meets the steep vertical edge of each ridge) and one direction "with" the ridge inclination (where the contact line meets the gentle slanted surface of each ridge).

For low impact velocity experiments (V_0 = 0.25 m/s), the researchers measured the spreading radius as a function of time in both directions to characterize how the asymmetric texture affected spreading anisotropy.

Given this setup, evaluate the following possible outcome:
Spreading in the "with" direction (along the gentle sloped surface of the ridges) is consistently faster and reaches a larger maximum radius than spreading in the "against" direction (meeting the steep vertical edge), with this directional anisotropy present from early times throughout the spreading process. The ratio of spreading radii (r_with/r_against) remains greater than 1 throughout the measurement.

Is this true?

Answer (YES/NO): NO